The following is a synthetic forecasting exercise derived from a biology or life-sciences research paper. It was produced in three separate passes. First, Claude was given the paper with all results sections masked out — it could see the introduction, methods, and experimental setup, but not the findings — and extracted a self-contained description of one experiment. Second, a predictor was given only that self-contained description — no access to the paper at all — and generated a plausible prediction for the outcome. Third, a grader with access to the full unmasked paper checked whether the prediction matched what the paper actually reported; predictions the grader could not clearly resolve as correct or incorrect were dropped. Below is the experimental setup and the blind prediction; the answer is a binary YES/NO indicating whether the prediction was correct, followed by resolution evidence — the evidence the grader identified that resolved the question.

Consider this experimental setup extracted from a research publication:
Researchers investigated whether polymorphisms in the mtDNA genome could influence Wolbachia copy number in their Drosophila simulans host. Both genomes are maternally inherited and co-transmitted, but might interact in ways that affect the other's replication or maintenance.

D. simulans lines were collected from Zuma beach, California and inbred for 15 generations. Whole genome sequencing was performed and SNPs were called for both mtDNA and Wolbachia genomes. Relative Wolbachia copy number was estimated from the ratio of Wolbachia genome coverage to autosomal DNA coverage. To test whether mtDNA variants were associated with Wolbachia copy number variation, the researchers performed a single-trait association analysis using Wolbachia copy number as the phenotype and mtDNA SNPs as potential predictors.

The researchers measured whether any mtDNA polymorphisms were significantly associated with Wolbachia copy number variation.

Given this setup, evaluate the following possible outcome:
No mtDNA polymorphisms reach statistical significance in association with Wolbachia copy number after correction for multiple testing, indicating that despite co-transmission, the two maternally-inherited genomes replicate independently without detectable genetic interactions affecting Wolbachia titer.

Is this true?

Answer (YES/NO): NO